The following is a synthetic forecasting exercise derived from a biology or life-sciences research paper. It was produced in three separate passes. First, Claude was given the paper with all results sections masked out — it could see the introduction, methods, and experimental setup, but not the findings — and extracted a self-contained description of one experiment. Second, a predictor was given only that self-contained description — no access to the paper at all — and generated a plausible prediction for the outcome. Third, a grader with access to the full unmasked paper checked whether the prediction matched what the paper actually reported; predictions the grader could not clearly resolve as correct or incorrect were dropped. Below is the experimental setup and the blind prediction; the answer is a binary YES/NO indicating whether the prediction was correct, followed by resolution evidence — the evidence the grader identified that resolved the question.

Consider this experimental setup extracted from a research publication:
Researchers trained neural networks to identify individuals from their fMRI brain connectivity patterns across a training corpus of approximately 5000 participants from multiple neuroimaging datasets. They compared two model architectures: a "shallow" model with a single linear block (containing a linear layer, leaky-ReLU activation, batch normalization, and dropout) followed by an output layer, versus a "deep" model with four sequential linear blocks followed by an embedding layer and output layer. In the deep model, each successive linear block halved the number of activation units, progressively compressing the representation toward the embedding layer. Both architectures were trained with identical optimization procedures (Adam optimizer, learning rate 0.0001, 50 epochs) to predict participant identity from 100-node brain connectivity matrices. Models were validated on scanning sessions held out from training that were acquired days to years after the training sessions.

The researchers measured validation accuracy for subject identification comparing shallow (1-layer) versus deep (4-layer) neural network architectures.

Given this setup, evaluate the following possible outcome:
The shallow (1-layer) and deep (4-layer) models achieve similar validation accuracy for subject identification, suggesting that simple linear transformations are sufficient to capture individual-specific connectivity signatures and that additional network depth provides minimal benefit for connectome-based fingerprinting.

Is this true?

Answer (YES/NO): NO